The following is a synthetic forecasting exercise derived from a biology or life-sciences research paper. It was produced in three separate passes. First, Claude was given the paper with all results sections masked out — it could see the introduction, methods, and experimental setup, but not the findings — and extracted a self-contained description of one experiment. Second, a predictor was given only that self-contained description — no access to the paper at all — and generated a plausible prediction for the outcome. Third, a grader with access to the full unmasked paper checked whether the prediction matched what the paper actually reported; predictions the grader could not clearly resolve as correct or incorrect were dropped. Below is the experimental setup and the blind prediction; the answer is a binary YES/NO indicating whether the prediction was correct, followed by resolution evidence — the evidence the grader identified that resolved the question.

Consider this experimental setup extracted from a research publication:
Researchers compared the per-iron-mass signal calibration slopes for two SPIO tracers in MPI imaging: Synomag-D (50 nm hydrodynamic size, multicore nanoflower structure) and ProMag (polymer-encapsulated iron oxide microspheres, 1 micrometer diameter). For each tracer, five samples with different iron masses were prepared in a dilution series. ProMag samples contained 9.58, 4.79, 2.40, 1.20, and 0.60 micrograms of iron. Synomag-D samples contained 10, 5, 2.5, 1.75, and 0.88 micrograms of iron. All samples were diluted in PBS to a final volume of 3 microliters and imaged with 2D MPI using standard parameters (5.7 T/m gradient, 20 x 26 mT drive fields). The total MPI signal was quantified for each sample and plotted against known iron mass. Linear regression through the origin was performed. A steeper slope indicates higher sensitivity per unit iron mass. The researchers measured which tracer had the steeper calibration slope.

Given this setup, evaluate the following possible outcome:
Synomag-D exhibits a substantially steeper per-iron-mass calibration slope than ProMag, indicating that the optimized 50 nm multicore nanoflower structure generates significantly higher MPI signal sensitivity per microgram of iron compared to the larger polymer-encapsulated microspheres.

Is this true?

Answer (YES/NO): NO